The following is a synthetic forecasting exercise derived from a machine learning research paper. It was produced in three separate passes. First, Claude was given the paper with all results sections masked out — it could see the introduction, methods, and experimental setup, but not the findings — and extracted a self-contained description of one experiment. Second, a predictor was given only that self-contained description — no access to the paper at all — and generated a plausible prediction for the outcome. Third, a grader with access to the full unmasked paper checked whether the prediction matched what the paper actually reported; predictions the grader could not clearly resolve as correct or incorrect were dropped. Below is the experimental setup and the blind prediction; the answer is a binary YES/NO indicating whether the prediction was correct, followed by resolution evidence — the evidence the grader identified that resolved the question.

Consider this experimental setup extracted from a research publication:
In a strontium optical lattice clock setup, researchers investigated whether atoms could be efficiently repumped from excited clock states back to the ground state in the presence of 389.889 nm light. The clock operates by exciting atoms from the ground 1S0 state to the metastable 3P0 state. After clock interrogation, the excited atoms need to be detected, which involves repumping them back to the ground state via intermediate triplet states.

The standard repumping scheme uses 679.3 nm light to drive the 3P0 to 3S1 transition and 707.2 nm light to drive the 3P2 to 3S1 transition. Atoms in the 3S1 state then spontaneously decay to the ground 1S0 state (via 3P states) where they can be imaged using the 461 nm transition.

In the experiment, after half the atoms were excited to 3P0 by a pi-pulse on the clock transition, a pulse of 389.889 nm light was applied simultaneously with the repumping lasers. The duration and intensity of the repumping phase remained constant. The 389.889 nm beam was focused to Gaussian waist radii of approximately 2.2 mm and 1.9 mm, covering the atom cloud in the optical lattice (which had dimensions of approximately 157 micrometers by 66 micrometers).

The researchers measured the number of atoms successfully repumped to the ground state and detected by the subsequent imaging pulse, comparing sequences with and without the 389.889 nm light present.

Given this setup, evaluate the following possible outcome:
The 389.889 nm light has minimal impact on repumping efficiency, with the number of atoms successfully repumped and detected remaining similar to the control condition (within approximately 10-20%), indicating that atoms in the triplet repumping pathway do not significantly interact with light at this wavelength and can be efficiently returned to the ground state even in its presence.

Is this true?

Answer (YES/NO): NO